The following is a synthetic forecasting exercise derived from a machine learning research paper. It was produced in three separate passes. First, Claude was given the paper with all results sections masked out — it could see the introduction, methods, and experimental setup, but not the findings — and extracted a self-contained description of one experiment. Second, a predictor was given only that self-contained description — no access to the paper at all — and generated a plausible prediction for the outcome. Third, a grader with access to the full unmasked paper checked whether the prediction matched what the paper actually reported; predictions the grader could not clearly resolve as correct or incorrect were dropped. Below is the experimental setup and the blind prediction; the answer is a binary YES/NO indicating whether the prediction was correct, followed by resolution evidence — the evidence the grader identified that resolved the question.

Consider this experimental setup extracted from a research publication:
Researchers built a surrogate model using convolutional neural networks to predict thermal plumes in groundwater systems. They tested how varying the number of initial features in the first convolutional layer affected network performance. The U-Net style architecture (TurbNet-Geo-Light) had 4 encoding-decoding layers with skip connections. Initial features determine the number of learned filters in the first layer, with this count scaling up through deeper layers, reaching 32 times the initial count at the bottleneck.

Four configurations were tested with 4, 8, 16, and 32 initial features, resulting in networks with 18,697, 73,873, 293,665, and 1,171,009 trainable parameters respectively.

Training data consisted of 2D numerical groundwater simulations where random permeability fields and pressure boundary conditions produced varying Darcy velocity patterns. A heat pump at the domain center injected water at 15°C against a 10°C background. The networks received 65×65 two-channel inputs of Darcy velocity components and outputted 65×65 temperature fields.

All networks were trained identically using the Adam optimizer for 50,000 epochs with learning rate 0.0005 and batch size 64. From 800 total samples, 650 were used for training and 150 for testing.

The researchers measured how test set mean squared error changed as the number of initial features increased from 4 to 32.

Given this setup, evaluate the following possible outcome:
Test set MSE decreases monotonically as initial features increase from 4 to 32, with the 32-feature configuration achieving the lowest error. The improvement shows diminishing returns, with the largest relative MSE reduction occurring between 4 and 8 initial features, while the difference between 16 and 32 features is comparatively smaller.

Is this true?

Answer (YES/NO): NO